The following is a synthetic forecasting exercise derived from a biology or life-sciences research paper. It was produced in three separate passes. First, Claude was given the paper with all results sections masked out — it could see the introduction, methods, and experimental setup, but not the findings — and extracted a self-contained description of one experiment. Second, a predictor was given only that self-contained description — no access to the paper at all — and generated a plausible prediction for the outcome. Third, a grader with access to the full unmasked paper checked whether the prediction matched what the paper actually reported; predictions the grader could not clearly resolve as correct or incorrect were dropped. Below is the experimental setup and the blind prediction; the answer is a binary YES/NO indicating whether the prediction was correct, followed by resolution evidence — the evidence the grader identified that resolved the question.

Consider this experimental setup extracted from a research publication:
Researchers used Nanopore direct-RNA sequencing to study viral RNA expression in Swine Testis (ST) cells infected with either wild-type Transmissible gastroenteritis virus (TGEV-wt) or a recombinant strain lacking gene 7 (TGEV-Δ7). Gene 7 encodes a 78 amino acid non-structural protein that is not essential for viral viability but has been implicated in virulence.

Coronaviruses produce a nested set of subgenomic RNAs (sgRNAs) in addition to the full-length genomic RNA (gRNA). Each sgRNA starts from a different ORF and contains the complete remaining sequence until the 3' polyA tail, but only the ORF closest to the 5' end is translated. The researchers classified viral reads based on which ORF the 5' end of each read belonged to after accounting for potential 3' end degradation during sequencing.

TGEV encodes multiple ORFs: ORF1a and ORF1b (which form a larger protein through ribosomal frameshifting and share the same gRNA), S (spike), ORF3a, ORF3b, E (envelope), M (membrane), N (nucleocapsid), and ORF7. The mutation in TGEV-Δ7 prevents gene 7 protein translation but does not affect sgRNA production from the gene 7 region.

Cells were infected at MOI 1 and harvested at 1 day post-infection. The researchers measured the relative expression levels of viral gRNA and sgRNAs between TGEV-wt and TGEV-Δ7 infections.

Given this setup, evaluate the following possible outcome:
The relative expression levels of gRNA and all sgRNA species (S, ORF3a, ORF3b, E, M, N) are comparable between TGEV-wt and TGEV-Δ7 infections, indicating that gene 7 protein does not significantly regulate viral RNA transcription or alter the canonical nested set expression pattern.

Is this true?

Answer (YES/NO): YES